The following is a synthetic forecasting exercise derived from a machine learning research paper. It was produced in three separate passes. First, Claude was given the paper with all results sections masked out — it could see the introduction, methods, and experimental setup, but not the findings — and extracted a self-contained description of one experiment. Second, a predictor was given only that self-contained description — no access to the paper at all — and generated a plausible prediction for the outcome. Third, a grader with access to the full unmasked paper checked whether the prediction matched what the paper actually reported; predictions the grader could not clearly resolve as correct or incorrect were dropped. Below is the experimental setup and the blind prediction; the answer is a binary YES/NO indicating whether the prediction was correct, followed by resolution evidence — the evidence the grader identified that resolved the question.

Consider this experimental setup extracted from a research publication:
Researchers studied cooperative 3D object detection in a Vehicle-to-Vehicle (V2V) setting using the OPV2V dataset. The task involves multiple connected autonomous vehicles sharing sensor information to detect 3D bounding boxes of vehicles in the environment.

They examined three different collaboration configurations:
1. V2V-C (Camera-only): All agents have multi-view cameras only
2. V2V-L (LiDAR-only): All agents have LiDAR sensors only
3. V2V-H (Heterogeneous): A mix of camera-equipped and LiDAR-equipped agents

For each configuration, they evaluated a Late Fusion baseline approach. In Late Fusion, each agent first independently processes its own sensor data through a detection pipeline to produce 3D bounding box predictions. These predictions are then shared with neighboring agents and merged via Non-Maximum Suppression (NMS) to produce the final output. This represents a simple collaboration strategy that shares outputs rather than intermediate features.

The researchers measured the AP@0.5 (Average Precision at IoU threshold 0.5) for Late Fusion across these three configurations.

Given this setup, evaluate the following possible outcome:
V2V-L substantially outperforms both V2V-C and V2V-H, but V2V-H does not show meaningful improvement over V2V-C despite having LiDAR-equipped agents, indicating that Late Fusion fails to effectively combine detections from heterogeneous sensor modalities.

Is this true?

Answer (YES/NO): NO